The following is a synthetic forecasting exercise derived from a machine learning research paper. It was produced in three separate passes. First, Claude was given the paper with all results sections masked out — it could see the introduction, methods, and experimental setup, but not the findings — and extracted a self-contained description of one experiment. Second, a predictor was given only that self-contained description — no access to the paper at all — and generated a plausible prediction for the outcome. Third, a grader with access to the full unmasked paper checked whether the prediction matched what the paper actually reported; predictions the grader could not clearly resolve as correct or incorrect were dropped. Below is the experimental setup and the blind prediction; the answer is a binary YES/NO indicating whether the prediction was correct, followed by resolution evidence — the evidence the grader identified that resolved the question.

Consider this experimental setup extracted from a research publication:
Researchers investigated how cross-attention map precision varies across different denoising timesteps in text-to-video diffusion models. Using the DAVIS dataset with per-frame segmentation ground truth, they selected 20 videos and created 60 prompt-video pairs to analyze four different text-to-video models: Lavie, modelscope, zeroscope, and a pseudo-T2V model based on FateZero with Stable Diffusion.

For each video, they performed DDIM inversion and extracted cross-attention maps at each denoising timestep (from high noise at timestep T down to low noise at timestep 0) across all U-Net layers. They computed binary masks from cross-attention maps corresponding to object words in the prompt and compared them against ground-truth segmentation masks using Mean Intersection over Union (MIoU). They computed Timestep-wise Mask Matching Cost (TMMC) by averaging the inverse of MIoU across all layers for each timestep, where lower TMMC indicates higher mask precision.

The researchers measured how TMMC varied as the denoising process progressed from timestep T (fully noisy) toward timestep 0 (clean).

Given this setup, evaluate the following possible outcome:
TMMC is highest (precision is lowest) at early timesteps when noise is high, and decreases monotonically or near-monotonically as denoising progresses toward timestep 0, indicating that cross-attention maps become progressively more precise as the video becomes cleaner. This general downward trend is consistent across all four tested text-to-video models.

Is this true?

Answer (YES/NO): YES